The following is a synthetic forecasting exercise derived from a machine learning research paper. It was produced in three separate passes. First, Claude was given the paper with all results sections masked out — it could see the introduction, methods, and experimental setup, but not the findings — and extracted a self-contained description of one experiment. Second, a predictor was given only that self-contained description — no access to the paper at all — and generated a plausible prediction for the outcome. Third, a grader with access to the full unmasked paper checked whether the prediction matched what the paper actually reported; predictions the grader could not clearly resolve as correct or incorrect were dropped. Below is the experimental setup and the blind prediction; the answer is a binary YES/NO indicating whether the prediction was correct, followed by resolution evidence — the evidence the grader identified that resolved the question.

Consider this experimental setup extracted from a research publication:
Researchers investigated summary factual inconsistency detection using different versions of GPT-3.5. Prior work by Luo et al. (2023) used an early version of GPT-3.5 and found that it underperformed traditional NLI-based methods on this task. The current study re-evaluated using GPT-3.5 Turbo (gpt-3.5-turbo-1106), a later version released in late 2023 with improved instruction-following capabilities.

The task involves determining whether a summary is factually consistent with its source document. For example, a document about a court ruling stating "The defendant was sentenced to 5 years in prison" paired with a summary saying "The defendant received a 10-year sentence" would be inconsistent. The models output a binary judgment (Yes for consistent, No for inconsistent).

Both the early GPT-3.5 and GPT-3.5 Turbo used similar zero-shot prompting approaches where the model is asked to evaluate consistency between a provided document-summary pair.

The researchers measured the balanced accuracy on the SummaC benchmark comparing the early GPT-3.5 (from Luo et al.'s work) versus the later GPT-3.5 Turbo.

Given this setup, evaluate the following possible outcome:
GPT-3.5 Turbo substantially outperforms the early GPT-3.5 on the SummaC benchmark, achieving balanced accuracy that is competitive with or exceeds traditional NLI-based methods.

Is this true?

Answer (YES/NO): NO